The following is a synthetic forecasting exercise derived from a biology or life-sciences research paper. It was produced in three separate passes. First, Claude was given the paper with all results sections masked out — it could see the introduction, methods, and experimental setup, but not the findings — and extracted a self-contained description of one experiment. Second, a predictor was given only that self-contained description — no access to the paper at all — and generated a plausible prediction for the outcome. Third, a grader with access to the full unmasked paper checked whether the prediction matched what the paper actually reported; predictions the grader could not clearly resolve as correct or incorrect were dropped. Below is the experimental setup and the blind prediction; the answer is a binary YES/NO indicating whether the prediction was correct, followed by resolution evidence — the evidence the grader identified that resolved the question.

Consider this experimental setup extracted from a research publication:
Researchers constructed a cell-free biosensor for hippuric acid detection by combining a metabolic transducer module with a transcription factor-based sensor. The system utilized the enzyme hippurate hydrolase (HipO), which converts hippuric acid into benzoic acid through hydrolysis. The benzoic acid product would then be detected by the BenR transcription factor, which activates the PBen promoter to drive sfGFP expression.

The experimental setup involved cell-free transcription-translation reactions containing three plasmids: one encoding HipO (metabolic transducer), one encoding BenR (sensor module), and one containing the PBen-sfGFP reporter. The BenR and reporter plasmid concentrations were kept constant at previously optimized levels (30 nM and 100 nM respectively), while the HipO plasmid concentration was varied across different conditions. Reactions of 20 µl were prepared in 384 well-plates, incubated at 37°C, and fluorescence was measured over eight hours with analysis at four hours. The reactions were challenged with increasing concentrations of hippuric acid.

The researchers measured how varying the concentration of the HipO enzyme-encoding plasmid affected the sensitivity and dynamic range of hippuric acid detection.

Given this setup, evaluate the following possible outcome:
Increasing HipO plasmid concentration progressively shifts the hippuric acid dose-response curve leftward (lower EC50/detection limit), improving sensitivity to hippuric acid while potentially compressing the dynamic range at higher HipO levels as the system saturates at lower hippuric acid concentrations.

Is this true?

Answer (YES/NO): NO